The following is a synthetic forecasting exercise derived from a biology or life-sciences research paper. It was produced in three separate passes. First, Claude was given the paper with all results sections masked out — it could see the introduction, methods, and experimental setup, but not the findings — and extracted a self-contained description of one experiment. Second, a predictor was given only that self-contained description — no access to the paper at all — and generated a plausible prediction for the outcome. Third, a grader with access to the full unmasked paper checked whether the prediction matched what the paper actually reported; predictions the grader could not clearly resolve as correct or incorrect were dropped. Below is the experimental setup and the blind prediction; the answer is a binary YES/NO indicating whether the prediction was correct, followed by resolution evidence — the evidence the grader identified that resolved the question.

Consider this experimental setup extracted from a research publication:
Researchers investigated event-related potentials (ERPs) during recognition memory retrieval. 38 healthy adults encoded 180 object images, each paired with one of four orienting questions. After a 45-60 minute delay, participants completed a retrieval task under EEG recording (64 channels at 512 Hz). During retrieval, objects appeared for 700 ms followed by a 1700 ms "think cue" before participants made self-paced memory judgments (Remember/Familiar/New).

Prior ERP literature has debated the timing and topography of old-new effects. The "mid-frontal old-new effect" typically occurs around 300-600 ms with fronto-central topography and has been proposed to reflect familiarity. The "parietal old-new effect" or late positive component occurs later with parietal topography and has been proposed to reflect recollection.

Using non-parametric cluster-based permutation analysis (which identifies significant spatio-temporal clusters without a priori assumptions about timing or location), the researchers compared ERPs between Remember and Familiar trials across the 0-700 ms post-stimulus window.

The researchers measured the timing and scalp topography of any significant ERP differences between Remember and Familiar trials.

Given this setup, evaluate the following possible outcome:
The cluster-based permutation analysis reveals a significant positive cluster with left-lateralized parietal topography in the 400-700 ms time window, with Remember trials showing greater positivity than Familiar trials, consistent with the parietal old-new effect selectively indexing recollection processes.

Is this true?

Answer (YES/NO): NO